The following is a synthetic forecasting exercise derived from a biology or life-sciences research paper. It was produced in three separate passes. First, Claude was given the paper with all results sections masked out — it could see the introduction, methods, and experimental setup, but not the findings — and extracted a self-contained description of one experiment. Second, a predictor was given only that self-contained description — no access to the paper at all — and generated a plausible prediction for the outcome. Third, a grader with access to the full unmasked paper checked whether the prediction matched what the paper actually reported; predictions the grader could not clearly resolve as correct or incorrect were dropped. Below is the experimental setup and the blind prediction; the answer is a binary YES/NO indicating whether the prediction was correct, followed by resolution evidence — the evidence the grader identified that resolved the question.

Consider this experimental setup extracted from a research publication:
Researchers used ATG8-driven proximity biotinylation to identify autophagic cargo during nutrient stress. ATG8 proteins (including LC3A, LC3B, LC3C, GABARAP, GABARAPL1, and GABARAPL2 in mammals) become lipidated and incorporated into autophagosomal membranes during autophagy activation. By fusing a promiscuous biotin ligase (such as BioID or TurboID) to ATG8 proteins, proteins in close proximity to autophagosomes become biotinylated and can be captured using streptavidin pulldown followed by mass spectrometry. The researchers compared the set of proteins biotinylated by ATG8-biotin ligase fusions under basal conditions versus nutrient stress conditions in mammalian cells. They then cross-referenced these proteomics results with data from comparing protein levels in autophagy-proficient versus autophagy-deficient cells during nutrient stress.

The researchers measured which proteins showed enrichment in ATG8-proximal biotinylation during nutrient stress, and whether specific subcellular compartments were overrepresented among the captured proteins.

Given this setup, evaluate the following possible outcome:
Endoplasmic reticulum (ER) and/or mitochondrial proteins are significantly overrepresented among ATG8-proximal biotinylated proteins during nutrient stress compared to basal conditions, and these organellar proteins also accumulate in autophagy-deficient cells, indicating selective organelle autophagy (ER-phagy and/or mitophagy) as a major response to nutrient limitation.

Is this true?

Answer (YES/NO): NO